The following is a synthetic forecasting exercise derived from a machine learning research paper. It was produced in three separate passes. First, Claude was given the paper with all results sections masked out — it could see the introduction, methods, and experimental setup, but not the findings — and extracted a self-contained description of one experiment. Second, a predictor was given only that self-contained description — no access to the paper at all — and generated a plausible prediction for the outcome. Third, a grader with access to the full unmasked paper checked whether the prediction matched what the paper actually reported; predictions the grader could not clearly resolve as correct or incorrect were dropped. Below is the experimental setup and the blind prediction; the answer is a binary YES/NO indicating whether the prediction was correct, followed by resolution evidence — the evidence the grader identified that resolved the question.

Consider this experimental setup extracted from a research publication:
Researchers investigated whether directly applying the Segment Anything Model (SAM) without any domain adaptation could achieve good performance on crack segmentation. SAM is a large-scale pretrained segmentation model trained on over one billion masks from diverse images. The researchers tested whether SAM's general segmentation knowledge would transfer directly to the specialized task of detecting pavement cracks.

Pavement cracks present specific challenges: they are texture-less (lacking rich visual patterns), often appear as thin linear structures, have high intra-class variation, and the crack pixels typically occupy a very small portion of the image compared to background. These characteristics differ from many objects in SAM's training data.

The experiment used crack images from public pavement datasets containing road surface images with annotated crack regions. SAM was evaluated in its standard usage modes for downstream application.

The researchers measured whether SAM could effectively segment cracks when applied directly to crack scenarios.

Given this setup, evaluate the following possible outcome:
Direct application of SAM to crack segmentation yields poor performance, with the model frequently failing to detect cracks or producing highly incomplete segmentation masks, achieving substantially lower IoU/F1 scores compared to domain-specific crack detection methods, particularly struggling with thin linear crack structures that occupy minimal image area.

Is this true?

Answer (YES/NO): NO